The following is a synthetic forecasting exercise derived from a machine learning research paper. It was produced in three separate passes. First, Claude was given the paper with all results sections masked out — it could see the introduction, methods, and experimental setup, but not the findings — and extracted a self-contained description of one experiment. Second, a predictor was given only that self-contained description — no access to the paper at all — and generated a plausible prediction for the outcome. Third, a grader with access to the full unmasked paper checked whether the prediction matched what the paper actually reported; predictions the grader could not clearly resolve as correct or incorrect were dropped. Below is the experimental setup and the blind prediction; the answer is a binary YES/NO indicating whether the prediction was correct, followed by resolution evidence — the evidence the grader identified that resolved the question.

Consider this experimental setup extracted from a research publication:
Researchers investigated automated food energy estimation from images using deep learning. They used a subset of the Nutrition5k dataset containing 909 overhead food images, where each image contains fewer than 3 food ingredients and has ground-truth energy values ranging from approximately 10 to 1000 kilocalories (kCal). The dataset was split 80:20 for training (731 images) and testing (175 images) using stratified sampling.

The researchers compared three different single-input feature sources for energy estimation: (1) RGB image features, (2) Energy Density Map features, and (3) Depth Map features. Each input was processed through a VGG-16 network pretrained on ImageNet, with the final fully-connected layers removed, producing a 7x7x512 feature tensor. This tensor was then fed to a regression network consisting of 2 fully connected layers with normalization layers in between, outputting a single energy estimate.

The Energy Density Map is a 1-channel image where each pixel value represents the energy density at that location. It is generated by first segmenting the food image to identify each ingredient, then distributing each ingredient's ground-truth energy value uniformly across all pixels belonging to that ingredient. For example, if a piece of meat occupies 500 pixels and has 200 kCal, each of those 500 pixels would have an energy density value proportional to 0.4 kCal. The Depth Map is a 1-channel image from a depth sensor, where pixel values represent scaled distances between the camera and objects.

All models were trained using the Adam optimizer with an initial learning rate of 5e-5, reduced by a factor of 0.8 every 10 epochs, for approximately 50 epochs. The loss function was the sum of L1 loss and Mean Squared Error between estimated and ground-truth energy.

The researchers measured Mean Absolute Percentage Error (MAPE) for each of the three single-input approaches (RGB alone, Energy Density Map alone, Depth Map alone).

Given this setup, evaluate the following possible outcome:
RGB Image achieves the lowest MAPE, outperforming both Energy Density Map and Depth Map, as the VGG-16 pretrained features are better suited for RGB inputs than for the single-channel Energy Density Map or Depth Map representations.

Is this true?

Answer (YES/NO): NO